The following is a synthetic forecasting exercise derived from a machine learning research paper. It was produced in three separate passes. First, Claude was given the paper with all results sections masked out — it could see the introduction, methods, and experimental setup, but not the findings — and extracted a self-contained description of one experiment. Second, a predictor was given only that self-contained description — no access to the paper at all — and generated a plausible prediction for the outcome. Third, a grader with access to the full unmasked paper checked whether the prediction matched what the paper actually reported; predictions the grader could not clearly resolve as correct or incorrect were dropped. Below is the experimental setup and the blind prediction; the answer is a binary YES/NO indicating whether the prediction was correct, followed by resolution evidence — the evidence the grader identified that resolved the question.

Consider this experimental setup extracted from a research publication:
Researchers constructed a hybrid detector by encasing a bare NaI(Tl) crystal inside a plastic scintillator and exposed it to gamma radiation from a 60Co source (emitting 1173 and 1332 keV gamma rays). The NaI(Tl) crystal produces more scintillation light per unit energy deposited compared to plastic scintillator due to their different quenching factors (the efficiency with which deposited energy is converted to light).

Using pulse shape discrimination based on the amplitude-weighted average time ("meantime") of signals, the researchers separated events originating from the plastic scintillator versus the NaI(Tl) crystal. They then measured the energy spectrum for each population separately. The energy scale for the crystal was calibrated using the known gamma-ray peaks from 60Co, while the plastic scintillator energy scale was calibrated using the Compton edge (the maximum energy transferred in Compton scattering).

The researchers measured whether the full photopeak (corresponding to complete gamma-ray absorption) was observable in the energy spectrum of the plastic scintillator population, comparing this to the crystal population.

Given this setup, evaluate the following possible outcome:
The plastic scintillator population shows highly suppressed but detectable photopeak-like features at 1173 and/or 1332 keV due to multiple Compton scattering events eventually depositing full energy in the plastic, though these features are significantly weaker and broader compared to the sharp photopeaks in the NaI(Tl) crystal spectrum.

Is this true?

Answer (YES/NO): NO